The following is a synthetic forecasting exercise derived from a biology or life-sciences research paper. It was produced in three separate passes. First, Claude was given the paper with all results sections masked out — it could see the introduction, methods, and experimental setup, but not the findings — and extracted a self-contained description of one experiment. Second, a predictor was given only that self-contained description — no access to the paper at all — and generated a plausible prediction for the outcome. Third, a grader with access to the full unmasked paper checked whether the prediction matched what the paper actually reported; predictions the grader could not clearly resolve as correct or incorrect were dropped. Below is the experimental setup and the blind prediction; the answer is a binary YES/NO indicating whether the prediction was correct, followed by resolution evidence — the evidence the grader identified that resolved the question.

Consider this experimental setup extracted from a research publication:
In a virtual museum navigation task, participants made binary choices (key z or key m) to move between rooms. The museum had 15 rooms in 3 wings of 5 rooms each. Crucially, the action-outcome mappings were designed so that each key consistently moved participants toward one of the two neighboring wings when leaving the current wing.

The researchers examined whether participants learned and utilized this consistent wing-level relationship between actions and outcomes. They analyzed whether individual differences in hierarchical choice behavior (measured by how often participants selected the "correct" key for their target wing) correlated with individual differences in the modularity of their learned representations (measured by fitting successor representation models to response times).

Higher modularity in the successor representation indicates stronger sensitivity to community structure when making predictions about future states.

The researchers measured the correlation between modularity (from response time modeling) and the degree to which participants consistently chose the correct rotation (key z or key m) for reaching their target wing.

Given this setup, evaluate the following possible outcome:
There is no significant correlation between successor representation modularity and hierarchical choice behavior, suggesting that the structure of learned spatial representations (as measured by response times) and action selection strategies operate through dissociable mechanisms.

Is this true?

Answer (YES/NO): NO